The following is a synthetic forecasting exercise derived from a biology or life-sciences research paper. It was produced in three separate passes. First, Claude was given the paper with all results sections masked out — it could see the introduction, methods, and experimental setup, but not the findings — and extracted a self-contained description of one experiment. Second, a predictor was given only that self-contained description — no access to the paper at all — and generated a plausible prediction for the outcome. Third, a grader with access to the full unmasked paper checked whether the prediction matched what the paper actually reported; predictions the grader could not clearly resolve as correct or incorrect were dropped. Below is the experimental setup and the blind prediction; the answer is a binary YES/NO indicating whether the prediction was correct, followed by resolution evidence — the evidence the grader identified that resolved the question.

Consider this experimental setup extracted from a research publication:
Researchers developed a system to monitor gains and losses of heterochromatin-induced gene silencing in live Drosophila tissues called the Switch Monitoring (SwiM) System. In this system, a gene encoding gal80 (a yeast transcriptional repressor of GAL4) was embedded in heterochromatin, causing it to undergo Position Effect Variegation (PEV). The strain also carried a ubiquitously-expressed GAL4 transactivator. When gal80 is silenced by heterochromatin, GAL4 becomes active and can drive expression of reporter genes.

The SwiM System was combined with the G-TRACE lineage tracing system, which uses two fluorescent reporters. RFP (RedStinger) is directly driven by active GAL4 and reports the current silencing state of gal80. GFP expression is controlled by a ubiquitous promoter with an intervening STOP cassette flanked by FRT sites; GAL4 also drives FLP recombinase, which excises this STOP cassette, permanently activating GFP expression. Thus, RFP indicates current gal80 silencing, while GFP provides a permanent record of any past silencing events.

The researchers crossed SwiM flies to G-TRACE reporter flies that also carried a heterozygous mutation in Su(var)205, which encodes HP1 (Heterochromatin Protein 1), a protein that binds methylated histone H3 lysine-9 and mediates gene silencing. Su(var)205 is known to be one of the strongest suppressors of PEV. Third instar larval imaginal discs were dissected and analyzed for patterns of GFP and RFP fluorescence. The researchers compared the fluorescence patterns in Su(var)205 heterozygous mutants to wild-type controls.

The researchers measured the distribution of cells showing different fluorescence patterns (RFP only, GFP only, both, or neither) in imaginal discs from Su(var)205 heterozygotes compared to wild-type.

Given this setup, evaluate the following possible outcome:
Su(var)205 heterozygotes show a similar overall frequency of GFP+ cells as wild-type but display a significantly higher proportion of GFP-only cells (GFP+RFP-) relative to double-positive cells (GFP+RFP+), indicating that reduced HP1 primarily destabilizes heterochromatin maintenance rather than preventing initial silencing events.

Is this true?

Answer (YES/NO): NO